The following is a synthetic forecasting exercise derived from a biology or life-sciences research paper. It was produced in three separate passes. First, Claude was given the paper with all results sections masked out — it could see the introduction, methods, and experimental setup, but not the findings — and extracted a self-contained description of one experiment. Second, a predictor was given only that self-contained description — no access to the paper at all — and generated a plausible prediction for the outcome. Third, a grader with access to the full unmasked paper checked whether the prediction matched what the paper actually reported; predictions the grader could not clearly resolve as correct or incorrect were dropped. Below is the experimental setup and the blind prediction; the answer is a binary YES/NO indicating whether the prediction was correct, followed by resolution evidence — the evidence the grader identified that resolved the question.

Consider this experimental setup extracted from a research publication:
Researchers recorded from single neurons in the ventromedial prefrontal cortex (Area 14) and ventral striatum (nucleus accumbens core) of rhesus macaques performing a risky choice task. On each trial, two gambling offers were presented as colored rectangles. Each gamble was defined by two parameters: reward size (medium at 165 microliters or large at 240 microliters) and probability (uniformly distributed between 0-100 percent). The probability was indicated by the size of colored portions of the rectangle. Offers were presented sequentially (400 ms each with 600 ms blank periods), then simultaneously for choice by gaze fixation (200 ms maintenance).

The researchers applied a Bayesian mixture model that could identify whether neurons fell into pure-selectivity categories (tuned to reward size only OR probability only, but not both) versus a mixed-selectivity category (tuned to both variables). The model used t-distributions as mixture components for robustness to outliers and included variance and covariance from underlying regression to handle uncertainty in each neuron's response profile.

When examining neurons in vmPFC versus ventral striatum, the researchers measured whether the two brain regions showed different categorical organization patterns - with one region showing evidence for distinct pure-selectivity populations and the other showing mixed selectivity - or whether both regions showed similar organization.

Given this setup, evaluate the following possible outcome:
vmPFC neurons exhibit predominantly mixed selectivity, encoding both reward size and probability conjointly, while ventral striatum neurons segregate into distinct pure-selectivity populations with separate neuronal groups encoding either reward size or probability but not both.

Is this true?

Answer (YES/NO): NO